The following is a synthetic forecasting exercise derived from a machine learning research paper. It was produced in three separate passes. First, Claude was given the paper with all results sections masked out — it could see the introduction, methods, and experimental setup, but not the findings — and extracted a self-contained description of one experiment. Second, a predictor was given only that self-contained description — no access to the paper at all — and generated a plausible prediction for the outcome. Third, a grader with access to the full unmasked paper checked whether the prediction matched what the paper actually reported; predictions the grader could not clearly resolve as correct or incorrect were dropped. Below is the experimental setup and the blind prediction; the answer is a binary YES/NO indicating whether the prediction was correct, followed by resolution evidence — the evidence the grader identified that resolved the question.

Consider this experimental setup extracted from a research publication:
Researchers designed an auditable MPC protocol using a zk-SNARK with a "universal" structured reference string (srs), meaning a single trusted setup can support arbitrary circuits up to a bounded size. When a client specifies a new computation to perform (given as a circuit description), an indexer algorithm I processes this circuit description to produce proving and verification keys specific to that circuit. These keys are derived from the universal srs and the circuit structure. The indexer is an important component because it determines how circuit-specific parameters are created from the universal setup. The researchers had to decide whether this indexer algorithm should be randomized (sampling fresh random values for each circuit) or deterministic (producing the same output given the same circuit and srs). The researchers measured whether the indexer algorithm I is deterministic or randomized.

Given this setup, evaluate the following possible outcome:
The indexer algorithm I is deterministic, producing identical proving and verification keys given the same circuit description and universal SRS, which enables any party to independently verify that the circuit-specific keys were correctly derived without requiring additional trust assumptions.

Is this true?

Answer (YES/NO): YES